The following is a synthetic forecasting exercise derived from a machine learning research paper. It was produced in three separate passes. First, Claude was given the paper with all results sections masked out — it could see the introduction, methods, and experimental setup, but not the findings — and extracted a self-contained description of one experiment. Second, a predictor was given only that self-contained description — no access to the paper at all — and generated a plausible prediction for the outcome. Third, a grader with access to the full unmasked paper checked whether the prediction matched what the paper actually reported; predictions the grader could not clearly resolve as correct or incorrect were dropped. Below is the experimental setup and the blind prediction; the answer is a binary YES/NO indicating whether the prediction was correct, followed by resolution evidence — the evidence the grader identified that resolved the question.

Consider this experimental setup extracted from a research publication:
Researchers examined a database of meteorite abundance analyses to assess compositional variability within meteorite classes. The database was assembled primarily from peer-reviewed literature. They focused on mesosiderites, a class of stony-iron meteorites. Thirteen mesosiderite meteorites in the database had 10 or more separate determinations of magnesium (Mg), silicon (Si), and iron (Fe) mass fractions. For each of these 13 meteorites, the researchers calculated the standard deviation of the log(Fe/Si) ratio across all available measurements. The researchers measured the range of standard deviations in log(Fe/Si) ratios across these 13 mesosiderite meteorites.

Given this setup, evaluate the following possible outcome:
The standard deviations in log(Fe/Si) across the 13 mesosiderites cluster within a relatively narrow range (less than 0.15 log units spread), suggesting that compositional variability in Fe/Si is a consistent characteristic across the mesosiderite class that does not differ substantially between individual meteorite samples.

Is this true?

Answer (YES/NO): NO